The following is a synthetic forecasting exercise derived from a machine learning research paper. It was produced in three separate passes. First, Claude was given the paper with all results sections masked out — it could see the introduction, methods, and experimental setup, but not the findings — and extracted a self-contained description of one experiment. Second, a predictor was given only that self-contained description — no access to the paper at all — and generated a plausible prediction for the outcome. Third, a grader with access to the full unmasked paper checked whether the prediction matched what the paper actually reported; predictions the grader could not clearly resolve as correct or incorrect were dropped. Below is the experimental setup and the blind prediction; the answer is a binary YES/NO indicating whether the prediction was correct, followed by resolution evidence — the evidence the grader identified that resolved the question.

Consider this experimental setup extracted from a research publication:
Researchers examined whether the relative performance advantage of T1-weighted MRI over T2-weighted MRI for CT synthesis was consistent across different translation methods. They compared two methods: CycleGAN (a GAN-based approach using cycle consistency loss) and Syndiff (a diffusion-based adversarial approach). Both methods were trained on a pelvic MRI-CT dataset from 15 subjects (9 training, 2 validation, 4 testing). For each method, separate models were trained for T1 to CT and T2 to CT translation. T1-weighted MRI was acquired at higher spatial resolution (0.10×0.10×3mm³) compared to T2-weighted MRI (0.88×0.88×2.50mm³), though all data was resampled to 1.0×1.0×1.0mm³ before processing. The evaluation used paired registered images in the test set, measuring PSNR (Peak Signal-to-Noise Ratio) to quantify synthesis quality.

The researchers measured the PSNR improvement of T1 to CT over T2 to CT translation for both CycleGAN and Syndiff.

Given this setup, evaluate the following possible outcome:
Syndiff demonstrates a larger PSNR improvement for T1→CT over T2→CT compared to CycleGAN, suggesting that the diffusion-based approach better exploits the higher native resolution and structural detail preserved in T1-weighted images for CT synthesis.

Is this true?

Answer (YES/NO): YES